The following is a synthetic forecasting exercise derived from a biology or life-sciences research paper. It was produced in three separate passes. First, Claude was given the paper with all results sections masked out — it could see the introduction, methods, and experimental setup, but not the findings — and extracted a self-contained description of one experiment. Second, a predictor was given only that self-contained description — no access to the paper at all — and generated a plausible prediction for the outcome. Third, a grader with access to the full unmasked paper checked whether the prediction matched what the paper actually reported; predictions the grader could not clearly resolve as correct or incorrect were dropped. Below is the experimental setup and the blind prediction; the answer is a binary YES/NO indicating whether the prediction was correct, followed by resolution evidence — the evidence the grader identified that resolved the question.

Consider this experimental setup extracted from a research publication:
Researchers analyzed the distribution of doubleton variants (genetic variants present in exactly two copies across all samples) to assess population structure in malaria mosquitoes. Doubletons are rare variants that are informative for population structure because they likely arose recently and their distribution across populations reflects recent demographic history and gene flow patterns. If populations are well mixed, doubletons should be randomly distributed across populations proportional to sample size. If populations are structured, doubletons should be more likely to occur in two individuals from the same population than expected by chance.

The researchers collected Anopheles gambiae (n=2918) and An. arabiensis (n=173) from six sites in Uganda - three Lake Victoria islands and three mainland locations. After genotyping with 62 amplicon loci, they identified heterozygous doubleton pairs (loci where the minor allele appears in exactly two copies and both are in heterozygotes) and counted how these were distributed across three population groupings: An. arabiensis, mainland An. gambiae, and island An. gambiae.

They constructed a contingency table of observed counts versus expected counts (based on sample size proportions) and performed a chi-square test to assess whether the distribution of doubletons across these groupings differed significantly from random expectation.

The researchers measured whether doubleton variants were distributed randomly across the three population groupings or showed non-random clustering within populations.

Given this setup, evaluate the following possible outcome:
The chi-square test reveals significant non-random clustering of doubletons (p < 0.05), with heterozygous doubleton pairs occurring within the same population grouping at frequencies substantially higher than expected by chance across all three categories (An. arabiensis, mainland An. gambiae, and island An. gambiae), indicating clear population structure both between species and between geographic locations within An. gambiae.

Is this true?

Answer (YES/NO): NO